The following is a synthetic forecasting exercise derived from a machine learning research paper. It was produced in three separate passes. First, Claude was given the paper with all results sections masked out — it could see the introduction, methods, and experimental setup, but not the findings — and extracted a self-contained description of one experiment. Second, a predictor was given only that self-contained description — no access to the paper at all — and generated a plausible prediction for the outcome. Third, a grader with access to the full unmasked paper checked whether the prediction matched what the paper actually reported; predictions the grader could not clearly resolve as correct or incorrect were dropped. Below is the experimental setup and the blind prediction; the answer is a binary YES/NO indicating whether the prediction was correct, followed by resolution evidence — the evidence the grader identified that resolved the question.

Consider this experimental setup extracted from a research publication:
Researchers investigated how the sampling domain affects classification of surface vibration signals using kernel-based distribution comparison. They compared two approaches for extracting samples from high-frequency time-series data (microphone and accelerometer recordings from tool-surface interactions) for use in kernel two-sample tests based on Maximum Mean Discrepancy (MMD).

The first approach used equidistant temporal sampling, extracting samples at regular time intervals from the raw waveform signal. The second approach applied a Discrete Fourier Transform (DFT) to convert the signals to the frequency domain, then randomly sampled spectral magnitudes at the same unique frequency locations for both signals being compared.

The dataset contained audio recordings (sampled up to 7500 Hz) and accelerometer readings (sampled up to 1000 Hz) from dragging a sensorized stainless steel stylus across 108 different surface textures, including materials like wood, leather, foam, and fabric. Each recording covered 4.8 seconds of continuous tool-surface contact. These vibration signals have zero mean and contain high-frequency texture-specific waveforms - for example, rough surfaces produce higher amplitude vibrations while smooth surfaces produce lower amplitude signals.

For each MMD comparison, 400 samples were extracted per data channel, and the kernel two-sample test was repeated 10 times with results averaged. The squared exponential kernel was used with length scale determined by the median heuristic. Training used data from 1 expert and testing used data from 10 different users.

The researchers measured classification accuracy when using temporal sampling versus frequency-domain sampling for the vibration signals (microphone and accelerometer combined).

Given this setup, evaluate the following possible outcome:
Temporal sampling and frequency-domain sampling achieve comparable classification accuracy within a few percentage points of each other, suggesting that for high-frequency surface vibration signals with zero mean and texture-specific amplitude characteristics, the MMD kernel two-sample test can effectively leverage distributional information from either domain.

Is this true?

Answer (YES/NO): YES